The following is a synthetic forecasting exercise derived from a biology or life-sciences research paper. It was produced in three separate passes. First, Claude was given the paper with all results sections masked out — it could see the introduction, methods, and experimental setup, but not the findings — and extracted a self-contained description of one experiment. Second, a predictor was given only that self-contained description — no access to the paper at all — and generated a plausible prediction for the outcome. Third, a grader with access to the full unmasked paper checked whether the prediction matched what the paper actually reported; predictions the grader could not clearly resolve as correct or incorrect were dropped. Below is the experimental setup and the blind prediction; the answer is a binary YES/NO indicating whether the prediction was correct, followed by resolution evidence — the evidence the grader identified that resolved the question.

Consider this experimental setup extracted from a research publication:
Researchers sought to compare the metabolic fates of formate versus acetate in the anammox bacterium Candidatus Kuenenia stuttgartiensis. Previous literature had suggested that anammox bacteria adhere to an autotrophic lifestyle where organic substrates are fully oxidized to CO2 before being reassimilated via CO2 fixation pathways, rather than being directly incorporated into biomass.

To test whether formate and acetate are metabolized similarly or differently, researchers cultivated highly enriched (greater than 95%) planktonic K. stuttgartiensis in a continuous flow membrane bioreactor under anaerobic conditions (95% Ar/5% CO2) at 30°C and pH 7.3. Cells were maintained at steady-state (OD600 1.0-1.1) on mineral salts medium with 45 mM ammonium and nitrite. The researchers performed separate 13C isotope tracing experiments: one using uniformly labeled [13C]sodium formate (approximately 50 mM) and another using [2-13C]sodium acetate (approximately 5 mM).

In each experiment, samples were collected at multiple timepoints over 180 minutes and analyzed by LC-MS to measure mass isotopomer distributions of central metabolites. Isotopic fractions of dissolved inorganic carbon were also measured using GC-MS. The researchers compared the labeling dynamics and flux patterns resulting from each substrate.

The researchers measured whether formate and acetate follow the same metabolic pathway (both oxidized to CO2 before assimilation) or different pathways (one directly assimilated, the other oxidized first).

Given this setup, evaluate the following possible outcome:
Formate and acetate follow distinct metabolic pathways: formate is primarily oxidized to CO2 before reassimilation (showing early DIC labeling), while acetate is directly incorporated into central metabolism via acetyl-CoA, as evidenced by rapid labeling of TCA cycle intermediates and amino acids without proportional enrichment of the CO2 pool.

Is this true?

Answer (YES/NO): NO